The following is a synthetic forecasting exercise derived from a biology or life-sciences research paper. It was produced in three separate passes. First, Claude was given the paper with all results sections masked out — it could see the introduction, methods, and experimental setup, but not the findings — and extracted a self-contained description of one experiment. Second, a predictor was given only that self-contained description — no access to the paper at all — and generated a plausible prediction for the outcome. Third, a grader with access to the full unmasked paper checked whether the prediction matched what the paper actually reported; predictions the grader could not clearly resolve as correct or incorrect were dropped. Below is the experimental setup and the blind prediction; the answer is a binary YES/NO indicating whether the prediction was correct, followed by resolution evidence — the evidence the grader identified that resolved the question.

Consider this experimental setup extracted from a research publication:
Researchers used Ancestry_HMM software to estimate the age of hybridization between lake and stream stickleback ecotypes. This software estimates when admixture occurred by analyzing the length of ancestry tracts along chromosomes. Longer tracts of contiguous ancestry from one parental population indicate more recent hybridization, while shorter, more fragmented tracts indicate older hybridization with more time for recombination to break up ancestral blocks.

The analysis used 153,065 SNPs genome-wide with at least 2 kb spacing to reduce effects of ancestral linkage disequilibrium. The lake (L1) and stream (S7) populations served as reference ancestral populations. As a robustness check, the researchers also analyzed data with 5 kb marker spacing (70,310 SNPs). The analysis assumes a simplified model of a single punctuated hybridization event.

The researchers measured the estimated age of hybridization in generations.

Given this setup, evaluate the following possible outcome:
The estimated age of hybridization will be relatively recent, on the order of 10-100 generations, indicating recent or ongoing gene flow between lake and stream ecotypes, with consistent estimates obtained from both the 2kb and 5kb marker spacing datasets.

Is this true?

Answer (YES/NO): NO